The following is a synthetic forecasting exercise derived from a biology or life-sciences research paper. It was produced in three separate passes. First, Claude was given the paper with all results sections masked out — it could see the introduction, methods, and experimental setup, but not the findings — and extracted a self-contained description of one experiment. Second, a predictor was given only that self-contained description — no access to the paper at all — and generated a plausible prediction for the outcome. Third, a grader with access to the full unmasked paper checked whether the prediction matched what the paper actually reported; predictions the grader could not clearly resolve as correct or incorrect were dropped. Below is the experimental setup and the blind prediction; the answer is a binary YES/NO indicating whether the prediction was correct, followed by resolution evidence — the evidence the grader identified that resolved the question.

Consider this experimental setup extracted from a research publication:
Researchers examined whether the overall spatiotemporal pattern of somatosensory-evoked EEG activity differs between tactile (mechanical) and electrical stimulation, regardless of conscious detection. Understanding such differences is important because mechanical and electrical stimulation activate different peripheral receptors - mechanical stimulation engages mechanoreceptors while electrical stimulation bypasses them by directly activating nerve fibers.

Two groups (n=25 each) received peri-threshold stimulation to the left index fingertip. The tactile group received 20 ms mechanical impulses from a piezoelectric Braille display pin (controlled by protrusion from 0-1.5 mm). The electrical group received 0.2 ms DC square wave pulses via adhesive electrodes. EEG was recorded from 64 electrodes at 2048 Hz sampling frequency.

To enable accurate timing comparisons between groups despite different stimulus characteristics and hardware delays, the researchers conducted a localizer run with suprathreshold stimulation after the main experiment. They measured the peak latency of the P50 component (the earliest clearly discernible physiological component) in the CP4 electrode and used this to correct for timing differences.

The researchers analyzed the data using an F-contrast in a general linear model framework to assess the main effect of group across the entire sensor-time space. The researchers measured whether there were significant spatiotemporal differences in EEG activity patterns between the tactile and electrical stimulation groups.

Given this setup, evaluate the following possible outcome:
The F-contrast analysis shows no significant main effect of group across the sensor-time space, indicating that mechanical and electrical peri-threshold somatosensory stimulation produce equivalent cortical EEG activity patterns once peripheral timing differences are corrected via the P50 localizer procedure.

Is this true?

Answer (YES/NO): NO